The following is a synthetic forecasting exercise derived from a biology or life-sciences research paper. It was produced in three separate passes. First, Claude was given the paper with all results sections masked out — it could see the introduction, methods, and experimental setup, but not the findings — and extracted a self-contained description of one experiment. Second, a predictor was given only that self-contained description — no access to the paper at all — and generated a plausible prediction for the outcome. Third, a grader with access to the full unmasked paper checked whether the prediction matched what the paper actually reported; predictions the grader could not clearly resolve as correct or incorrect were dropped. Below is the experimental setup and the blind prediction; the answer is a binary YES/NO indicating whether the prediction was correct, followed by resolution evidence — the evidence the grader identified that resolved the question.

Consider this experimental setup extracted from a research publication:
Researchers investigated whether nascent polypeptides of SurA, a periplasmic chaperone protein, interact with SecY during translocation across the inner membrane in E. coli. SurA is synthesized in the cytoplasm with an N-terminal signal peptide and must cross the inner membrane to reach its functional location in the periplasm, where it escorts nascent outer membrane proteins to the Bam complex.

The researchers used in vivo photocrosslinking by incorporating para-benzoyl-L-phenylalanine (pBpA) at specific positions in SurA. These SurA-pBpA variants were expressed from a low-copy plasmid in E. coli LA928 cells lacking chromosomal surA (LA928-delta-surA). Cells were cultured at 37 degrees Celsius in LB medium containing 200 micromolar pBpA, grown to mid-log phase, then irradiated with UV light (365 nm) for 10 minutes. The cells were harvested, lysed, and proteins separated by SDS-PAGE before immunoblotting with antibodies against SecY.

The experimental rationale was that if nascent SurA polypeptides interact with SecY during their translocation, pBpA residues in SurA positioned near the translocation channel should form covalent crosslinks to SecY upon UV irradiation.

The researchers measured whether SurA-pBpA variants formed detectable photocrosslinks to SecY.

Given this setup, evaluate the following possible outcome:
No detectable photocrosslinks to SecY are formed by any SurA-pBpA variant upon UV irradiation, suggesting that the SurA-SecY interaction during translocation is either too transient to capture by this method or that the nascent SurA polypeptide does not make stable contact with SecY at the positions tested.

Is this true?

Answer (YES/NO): NO